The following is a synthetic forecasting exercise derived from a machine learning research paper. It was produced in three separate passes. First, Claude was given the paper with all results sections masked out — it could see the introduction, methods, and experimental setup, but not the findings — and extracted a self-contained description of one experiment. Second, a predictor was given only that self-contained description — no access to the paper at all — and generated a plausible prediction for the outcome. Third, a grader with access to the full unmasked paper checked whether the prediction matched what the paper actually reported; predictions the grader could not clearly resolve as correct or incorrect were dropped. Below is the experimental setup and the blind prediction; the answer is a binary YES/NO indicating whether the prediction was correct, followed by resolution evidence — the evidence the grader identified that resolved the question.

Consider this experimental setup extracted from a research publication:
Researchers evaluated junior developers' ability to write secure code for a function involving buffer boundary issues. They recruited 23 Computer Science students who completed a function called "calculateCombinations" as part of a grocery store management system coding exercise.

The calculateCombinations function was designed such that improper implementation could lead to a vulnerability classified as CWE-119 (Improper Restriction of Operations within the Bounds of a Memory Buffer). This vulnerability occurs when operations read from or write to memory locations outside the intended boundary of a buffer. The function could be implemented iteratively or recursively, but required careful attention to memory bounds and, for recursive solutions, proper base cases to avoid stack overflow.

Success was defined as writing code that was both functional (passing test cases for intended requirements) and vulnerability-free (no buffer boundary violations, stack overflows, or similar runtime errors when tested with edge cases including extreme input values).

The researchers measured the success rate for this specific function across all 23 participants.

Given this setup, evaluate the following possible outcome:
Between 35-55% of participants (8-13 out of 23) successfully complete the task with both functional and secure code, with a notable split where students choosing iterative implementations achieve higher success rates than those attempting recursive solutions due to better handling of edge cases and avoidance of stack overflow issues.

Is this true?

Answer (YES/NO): NO